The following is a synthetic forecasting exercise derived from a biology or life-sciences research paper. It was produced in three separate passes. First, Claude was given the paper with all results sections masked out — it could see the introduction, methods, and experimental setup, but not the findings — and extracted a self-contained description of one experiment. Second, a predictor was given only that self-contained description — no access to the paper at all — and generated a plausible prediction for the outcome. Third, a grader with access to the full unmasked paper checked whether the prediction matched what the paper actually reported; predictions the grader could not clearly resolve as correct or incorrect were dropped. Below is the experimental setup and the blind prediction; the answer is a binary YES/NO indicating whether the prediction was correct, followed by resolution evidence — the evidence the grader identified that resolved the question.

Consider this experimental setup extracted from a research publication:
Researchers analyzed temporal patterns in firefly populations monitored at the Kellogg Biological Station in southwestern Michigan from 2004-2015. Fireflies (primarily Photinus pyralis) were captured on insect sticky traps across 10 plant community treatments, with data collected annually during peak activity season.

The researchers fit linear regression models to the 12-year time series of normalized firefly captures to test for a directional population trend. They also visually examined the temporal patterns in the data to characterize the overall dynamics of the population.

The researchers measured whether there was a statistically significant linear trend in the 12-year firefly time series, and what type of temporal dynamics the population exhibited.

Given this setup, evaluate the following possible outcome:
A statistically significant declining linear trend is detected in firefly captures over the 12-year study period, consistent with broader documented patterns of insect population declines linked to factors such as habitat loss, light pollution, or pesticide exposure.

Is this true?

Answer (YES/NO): NO